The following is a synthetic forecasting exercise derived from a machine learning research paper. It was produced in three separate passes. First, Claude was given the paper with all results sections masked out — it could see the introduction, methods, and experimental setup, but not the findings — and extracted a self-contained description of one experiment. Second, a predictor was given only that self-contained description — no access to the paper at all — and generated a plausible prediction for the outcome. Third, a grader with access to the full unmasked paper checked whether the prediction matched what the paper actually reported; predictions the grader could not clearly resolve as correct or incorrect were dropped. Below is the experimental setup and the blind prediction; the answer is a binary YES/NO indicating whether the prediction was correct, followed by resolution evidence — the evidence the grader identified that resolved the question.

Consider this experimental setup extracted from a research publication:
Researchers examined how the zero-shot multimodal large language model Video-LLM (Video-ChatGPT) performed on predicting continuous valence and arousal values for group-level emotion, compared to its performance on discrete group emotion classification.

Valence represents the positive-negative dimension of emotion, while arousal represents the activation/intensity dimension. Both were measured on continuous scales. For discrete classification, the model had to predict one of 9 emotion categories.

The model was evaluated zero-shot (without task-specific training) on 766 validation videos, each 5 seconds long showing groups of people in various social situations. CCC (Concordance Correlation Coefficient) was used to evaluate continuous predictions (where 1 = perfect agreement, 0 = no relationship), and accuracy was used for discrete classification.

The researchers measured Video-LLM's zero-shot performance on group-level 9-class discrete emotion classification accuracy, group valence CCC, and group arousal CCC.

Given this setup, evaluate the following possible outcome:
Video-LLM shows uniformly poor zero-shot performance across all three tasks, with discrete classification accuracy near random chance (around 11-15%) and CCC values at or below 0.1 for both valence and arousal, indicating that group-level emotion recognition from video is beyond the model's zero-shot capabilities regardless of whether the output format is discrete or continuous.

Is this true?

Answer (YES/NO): NO